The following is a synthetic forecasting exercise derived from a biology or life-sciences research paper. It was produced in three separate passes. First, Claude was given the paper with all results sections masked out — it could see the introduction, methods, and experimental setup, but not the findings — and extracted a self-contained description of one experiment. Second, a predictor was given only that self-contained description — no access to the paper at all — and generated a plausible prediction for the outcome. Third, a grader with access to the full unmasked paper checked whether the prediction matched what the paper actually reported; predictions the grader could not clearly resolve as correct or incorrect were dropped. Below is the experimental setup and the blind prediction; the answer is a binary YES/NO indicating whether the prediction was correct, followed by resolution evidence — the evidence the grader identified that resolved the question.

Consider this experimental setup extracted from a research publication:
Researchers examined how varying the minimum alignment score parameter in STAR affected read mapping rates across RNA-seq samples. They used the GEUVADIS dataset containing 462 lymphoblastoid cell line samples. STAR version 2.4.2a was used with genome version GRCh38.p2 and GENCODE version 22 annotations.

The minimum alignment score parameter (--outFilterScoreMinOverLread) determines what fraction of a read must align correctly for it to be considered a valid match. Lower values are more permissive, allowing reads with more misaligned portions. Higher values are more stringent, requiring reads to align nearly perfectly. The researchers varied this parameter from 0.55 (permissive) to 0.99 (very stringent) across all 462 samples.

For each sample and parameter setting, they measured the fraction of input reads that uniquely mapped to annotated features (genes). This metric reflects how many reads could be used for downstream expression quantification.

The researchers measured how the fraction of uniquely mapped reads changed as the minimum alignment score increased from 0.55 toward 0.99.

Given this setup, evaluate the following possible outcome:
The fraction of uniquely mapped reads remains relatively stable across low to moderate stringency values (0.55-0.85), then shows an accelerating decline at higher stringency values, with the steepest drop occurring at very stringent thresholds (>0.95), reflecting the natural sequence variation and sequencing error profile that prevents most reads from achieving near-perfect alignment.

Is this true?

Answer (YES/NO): NO